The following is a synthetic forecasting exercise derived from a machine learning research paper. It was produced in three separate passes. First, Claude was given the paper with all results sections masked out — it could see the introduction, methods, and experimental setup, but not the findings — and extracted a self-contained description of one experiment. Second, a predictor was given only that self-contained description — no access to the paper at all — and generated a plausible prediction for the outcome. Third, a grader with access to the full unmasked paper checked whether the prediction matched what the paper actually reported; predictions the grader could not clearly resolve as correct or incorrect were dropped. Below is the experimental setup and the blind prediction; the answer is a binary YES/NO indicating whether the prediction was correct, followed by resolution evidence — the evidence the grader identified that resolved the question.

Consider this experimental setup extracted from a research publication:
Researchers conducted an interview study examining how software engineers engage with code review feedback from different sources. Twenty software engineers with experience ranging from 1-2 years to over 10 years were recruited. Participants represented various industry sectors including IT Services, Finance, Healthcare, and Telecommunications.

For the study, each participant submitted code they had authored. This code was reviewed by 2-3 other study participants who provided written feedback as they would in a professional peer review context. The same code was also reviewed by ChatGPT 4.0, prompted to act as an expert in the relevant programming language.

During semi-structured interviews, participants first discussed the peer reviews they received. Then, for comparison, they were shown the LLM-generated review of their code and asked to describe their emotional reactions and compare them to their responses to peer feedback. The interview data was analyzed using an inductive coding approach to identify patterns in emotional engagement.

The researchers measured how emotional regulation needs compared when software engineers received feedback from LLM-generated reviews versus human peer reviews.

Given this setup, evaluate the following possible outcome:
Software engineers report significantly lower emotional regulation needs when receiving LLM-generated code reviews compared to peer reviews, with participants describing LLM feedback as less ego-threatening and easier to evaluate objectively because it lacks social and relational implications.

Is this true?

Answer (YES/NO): NO